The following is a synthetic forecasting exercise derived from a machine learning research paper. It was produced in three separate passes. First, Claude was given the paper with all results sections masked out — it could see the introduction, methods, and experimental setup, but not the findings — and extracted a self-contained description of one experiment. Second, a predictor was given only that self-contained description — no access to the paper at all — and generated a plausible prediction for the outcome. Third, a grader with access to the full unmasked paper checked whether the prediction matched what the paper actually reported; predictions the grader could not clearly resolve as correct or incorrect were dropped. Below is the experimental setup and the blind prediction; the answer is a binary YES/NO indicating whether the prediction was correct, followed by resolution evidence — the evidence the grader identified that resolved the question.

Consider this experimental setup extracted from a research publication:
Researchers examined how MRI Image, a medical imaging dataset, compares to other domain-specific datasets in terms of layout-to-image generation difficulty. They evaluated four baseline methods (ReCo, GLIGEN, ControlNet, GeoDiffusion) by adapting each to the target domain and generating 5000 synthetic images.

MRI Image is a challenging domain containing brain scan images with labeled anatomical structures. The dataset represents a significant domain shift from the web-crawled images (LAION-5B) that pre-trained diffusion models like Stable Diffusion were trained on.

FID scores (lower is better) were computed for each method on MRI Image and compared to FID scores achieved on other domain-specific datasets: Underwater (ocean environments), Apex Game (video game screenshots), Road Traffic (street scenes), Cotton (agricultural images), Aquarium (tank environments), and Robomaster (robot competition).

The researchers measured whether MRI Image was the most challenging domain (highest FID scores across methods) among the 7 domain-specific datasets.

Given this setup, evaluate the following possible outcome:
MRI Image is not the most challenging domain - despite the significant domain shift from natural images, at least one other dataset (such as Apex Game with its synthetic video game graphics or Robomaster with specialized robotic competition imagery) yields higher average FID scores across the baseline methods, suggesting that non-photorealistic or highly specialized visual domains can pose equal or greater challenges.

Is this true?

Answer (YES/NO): NO